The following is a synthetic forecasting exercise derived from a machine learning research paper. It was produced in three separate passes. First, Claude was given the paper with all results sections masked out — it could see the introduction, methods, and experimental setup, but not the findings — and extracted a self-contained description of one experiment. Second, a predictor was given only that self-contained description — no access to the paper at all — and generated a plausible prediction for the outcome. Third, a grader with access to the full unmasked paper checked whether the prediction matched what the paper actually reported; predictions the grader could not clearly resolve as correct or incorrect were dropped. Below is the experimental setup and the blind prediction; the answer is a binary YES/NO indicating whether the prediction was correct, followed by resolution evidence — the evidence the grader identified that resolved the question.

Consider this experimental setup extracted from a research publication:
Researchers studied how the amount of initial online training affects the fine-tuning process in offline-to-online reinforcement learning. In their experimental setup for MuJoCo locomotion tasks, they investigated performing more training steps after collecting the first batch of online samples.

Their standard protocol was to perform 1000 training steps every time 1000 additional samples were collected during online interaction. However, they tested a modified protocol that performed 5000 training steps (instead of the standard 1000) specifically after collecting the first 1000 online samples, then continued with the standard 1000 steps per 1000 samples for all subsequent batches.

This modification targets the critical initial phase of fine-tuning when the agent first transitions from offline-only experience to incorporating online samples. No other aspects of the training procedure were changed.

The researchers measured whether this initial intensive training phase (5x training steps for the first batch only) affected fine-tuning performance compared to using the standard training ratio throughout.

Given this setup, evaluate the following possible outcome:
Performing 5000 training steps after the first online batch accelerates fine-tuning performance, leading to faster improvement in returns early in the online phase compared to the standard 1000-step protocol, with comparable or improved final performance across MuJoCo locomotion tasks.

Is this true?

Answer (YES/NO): YES